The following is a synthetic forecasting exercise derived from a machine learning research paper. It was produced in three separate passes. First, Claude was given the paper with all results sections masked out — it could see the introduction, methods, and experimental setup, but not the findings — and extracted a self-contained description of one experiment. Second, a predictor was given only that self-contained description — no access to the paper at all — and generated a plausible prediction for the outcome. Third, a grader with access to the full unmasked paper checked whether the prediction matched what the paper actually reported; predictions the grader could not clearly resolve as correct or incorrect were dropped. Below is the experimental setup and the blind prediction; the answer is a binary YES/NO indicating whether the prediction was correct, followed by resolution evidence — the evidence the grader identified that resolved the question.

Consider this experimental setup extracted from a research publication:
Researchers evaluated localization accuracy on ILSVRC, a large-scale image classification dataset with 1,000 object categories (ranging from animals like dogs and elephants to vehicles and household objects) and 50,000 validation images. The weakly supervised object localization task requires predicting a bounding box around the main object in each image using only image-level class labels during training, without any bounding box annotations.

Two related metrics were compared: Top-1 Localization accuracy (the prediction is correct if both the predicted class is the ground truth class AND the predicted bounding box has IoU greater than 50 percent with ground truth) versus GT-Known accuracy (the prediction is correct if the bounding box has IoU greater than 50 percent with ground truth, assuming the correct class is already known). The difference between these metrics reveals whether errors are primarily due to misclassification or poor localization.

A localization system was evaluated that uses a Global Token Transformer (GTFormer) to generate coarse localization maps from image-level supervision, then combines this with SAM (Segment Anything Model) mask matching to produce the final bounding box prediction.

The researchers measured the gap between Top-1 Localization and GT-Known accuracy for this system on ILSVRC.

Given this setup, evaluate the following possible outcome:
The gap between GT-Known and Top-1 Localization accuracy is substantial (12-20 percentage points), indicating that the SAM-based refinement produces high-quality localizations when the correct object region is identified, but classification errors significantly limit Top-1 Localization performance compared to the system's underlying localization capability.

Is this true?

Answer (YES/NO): NO